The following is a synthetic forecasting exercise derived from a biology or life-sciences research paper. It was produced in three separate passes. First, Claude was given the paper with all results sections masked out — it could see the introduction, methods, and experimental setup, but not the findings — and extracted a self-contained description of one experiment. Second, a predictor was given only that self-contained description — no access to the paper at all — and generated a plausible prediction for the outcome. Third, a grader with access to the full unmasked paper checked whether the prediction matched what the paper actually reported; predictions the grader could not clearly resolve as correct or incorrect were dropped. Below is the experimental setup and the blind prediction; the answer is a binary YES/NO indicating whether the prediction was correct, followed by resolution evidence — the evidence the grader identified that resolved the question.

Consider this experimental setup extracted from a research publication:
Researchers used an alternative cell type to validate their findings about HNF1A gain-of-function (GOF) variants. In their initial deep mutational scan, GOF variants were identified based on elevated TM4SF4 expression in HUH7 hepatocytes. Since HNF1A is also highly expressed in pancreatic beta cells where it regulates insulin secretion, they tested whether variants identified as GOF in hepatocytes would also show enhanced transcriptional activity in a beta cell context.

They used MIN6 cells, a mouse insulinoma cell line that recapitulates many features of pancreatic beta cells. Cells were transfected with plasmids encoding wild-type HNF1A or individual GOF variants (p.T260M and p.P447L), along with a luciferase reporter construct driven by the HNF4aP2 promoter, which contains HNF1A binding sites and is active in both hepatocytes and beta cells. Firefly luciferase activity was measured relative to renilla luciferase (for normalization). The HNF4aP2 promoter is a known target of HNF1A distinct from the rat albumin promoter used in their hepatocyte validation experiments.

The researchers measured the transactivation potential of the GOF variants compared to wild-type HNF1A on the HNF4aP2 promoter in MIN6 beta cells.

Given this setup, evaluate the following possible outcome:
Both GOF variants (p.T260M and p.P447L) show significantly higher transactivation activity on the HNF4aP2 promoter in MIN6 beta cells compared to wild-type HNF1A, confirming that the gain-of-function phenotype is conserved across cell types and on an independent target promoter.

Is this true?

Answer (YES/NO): NO